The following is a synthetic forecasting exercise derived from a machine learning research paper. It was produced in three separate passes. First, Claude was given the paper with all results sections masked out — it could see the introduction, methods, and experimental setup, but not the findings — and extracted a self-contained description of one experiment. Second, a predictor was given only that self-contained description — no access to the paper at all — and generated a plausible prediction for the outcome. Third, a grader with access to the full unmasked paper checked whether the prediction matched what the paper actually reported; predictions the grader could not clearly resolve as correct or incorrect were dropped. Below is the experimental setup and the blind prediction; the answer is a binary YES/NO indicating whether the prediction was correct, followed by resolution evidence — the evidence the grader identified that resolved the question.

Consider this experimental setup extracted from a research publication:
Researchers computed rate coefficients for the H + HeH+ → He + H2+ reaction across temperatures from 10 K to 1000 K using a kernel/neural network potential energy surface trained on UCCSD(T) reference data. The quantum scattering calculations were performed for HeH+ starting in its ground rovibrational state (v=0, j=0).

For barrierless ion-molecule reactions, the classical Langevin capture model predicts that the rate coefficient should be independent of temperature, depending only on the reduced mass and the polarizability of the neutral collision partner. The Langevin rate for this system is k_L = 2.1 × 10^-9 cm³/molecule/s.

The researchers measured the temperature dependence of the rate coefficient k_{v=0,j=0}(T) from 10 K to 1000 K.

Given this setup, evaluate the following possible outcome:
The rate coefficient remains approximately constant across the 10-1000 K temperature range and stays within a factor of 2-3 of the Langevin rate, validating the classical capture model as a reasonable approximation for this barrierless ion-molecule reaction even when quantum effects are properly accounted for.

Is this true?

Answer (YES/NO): YES